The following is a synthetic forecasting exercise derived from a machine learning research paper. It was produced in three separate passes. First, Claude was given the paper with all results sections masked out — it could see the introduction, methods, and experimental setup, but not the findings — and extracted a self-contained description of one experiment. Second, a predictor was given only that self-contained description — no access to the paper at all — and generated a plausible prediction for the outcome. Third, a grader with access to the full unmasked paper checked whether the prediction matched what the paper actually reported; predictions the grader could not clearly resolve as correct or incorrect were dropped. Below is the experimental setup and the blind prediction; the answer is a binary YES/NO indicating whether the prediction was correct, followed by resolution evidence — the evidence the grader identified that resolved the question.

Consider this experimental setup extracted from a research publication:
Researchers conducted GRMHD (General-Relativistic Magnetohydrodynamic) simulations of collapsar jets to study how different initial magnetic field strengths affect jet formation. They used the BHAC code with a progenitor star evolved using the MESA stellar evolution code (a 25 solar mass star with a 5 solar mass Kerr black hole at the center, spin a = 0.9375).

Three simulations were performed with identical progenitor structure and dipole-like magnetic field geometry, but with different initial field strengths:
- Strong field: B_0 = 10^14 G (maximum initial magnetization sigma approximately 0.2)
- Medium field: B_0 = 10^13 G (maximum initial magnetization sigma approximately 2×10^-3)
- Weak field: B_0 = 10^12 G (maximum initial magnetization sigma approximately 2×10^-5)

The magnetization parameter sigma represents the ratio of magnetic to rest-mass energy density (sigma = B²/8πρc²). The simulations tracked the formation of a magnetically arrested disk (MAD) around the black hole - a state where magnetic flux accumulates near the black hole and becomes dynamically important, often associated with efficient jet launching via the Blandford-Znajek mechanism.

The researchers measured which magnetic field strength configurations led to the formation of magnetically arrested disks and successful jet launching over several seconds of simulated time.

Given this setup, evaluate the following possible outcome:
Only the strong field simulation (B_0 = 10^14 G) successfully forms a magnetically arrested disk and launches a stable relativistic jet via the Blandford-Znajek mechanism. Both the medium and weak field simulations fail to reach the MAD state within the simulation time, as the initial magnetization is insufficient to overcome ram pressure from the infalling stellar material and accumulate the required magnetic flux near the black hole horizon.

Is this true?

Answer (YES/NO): NO